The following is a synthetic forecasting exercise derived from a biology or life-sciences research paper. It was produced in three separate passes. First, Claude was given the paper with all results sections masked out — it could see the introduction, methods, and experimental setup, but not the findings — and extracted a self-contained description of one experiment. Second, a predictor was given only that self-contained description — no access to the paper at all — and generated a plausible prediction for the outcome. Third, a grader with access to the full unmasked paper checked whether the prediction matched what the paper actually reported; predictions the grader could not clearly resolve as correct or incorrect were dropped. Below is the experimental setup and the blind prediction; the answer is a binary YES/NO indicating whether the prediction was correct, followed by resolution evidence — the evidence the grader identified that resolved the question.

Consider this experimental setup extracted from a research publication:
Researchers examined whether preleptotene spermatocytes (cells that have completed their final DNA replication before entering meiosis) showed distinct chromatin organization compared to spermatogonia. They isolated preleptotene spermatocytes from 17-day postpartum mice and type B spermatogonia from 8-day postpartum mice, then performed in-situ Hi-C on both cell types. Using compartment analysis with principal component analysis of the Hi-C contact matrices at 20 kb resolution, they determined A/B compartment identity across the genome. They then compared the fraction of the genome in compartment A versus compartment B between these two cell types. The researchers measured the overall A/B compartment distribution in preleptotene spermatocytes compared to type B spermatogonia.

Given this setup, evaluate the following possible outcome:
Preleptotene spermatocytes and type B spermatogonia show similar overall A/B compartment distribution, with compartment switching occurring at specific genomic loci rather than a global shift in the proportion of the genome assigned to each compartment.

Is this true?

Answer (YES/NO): YES